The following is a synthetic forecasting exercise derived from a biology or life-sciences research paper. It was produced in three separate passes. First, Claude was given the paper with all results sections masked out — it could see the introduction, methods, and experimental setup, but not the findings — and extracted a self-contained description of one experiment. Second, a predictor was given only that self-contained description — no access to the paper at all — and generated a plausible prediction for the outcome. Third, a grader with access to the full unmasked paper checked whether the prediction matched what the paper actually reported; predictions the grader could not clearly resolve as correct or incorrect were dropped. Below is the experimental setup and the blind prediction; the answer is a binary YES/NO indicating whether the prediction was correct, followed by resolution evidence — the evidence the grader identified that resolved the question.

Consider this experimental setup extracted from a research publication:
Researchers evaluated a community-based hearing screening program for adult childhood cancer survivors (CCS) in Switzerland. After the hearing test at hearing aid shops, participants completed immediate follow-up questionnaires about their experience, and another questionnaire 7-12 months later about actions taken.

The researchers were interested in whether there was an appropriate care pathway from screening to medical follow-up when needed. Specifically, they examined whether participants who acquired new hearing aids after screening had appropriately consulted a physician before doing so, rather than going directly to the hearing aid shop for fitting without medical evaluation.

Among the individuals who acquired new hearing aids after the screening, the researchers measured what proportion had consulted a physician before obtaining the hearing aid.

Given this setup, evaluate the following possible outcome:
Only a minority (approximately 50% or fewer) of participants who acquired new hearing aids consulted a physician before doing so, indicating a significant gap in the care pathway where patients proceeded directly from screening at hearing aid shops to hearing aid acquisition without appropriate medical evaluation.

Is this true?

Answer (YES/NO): NO